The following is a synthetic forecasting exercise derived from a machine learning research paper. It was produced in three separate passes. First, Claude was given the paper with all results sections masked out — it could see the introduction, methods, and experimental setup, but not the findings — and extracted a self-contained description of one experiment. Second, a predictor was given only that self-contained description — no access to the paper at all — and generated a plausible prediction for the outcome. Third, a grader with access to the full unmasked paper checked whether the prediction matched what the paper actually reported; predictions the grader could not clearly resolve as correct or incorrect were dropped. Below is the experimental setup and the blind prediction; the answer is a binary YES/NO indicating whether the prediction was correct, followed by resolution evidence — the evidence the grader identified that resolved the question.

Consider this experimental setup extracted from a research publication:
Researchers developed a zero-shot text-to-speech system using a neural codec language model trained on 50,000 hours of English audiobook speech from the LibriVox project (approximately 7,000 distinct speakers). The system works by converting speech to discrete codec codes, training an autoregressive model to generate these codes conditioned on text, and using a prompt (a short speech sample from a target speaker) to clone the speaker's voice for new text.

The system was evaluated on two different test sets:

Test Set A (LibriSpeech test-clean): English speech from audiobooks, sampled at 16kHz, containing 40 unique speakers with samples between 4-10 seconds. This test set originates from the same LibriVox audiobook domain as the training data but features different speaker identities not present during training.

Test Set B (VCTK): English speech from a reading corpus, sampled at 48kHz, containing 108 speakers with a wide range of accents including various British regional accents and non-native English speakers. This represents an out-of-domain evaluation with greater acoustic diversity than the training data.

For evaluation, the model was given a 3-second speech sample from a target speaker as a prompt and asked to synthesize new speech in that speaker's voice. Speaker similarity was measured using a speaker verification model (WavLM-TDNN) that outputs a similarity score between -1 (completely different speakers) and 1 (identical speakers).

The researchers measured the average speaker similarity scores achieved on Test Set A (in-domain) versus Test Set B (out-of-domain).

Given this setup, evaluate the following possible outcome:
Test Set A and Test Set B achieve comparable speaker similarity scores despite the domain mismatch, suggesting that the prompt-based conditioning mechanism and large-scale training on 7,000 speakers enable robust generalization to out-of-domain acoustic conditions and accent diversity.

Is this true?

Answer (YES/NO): NO